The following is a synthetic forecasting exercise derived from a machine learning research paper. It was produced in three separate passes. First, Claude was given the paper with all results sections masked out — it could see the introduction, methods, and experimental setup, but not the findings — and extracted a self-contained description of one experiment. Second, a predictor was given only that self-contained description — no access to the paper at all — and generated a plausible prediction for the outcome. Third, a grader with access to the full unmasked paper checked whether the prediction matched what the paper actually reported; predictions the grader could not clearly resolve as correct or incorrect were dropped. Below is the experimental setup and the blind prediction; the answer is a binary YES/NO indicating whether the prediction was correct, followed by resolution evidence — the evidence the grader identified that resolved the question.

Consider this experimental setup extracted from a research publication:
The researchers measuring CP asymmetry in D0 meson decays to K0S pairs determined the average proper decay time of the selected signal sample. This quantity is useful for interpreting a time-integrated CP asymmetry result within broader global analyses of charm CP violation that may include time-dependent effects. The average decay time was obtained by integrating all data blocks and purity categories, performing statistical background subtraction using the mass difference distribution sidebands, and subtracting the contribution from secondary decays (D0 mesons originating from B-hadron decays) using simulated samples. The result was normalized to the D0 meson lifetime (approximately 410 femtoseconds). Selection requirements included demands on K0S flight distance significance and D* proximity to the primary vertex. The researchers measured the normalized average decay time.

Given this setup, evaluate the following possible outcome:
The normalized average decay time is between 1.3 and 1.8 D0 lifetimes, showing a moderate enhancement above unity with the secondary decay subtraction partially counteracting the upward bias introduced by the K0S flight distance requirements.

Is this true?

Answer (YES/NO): YES